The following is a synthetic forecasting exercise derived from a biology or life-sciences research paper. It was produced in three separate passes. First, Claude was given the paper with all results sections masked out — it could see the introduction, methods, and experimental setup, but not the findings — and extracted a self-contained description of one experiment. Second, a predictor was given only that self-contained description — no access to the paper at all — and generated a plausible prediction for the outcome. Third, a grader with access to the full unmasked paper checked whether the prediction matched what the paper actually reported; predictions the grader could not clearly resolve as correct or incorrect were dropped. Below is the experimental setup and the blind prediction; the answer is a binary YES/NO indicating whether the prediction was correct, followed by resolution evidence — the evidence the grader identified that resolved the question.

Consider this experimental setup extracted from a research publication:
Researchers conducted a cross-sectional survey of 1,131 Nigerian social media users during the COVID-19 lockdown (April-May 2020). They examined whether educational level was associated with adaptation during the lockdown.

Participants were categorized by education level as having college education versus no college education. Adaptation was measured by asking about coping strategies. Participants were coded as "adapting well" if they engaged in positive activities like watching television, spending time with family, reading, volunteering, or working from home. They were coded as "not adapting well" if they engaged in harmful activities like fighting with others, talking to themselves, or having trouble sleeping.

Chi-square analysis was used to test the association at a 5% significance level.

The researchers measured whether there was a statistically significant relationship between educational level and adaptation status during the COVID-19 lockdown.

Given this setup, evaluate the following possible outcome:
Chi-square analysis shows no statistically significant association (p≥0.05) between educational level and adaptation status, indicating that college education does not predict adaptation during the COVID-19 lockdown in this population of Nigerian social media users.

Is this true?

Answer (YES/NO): YES